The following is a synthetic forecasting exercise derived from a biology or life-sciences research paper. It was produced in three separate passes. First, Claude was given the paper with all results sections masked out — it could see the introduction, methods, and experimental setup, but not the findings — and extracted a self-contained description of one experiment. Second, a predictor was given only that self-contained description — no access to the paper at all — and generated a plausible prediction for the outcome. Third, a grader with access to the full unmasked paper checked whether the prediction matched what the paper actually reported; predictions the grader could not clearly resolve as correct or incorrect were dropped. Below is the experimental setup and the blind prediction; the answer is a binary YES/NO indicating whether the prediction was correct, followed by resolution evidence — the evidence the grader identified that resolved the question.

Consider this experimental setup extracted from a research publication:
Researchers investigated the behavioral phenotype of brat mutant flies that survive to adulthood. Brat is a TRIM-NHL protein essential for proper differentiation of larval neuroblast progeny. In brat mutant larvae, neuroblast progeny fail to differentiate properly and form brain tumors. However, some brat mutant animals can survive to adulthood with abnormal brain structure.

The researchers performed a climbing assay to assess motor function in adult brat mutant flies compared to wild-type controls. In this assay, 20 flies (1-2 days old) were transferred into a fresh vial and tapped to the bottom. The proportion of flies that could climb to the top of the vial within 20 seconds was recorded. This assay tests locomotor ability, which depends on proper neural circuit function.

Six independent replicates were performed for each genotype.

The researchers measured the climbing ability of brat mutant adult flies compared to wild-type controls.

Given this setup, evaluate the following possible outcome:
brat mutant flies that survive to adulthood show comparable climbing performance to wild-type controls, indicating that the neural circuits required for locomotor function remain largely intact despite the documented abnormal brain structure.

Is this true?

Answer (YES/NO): NO